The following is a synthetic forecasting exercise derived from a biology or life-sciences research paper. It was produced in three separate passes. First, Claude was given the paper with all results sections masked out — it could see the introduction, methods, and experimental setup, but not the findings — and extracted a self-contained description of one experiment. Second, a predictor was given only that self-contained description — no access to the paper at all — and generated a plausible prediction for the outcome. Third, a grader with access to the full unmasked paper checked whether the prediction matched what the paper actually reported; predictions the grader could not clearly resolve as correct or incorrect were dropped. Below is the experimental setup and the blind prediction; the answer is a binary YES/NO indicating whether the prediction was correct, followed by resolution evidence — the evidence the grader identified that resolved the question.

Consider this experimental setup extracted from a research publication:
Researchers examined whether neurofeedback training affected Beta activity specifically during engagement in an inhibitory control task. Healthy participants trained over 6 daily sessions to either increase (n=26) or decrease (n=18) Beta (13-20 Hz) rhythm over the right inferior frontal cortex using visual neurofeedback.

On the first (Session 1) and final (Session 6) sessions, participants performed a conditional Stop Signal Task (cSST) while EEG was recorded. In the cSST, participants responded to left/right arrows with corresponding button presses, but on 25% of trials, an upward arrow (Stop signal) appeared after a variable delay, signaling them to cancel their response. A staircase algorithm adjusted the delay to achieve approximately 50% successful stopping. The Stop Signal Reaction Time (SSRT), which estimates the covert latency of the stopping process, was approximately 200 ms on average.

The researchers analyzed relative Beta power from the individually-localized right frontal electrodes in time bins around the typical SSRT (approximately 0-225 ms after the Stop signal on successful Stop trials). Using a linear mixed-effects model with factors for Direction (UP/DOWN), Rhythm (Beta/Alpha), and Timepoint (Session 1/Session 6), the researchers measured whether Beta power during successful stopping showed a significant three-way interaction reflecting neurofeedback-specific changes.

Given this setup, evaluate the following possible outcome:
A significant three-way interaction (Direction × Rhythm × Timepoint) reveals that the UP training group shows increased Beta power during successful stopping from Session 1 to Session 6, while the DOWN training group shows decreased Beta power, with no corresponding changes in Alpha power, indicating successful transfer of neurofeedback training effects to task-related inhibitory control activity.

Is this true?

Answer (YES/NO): NO